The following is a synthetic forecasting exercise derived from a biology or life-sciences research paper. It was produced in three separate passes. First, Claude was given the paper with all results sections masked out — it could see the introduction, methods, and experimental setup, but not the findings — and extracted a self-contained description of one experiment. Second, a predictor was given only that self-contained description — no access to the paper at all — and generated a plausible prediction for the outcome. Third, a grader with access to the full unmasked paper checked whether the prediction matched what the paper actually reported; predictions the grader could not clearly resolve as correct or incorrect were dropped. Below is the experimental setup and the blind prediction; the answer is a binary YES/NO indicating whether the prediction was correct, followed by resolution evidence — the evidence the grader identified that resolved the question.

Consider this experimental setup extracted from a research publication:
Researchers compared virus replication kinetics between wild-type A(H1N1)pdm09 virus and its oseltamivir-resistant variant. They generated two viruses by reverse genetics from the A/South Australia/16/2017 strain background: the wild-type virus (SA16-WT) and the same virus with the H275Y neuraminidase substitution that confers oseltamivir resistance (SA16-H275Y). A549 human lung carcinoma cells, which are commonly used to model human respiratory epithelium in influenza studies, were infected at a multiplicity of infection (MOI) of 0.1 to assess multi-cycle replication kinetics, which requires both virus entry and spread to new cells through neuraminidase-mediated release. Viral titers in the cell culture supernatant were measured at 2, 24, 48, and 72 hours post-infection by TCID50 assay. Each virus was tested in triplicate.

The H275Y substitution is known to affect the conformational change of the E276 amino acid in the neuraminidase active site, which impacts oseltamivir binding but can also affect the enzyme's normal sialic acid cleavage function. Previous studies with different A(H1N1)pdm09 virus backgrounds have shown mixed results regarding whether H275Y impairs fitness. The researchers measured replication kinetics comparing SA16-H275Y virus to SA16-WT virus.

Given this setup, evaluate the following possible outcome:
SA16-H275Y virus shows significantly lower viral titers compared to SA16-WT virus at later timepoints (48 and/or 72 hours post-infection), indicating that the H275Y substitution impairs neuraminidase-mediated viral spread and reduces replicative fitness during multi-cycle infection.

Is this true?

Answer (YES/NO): NO